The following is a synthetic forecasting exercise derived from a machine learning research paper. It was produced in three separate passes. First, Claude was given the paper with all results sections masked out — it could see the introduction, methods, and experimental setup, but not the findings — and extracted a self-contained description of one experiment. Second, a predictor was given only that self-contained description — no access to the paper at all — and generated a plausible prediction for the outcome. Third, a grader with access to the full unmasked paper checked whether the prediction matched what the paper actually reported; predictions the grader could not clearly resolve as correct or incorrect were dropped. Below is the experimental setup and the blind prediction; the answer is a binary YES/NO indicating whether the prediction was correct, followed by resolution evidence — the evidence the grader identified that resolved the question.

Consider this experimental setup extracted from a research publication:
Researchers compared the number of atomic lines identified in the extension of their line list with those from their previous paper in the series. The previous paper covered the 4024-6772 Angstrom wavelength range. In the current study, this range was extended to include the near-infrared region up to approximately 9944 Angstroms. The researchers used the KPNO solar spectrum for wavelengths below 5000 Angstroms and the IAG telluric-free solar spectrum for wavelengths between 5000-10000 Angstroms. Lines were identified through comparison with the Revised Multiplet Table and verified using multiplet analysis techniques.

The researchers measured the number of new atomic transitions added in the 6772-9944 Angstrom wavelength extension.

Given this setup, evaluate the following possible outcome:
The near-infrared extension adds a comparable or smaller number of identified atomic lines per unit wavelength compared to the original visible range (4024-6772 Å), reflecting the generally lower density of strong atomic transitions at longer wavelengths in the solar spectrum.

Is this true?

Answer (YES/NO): YES